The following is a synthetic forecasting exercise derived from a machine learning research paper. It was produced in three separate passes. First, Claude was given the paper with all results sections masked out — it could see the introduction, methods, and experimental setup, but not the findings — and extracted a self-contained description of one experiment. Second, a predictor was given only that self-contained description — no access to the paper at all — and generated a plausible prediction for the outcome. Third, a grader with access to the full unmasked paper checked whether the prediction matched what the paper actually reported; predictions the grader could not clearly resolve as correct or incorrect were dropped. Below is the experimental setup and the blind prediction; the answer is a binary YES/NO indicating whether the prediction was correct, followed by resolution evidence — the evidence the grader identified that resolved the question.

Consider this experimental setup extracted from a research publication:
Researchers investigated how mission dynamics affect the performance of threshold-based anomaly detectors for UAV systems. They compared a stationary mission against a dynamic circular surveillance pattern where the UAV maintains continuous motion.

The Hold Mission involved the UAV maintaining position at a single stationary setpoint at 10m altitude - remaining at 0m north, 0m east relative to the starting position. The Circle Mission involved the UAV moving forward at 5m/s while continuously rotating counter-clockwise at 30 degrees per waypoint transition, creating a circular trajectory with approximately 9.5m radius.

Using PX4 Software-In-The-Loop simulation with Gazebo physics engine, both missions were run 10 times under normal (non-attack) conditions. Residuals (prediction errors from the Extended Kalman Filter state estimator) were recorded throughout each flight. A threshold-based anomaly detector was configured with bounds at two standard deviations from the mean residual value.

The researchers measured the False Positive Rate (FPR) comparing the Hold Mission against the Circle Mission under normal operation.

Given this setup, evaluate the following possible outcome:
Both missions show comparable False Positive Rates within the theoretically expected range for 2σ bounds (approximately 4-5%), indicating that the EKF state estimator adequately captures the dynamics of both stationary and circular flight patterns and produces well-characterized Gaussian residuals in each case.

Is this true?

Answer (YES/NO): NO